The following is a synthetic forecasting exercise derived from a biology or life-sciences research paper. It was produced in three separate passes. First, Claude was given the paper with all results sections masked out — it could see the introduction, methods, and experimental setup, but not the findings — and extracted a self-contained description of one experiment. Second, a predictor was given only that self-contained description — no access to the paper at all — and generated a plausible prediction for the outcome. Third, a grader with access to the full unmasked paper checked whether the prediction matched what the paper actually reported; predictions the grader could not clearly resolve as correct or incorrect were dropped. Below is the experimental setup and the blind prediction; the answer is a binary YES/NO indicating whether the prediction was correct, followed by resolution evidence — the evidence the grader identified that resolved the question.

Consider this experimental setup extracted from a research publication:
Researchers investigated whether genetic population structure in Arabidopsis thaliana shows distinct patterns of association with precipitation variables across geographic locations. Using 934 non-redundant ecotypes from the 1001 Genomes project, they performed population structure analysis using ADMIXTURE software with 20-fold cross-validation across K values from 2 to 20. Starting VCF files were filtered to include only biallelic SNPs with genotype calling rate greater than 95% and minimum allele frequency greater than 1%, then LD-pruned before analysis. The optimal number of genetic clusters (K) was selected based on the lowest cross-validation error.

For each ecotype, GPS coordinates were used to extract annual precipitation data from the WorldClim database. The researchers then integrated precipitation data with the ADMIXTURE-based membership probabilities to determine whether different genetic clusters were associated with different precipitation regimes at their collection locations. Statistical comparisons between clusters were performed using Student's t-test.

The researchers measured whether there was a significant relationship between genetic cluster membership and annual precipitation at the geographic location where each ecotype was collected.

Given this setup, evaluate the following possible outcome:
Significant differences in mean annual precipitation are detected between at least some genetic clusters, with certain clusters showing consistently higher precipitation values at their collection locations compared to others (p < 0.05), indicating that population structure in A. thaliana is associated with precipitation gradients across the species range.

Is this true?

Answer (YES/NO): YES